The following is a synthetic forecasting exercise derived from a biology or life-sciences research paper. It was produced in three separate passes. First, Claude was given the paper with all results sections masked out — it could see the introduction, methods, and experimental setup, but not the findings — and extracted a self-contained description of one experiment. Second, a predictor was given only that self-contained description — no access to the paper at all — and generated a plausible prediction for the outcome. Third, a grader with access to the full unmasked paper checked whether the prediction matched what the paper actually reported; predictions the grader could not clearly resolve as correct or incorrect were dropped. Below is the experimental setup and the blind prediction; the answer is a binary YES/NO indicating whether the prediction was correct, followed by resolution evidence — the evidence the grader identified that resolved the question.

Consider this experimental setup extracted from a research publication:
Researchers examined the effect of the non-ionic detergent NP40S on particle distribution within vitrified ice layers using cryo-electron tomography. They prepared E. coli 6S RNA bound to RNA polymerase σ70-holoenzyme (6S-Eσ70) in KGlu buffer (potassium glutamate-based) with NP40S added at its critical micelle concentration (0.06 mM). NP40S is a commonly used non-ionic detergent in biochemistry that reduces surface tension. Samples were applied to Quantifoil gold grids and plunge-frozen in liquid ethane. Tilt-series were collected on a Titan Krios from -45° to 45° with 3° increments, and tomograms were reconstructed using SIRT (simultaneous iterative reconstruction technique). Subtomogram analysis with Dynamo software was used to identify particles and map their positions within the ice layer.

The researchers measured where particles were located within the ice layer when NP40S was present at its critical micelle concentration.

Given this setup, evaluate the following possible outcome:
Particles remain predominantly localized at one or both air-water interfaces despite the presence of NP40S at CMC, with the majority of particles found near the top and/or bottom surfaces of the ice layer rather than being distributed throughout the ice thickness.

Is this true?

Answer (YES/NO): YES